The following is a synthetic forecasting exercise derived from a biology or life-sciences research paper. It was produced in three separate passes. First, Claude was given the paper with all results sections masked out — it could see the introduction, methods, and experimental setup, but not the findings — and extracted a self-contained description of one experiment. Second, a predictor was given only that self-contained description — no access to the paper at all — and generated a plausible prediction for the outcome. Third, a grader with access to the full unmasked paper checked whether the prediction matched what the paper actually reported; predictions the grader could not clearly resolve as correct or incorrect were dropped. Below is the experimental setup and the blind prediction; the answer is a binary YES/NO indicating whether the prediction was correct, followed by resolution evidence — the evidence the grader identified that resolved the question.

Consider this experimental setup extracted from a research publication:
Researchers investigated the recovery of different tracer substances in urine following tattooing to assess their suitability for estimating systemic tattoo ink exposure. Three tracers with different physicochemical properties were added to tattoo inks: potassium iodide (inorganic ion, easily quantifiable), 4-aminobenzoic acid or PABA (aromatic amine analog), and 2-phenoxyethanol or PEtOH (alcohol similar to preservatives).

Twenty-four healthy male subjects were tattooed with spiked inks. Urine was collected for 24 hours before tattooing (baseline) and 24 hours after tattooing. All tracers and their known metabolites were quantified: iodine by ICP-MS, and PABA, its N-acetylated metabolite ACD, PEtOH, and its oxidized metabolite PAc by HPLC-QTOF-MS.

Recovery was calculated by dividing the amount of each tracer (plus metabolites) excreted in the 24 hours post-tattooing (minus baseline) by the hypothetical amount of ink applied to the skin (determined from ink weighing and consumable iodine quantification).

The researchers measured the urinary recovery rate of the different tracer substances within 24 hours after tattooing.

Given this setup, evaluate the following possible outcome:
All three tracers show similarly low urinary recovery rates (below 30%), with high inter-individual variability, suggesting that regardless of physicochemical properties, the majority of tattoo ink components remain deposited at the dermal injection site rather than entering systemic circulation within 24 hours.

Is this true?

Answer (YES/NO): NO